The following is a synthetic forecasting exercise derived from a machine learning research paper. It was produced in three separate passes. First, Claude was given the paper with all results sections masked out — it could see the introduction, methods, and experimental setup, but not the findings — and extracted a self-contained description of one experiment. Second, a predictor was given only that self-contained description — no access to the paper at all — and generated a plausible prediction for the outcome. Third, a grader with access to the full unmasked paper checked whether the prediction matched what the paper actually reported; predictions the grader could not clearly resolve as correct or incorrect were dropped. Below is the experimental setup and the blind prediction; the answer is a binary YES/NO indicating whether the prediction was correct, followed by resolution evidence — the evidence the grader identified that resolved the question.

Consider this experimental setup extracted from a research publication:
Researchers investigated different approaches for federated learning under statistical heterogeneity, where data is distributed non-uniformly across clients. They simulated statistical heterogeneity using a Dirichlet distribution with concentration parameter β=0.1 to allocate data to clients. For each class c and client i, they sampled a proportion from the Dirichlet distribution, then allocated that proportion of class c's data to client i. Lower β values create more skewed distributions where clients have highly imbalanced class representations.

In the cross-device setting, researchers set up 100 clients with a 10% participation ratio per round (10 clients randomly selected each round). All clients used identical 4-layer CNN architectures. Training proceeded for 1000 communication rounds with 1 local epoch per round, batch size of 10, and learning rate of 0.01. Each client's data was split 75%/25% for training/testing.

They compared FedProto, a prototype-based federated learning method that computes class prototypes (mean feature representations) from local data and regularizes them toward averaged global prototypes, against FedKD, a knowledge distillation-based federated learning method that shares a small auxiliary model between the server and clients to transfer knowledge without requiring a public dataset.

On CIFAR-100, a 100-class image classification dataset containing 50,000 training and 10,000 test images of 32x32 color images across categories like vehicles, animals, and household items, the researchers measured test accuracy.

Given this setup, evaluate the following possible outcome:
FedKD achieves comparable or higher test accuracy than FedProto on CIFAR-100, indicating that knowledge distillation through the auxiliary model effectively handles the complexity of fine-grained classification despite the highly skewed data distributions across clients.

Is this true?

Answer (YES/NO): YES